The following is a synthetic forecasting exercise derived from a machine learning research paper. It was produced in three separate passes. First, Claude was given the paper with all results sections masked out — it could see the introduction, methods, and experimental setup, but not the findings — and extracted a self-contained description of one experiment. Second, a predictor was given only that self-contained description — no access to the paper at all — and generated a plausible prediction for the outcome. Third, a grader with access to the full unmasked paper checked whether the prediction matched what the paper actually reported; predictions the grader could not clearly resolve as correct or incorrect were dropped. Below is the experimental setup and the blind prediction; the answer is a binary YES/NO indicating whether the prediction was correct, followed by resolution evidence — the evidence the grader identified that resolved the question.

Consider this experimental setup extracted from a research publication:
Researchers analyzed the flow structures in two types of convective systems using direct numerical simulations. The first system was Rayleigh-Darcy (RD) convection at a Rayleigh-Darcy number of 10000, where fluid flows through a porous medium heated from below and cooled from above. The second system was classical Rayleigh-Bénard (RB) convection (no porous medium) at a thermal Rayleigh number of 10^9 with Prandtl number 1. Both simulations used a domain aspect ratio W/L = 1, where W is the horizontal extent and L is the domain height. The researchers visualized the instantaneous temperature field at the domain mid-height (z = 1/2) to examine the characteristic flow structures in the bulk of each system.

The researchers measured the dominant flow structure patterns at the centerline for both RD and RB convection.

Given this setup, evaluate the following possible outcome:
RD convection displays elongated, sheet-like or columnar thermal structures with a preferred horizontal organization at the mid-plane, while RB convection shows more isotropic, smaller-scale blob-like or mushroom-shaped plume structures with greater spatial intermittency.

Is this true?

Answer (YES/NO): NO